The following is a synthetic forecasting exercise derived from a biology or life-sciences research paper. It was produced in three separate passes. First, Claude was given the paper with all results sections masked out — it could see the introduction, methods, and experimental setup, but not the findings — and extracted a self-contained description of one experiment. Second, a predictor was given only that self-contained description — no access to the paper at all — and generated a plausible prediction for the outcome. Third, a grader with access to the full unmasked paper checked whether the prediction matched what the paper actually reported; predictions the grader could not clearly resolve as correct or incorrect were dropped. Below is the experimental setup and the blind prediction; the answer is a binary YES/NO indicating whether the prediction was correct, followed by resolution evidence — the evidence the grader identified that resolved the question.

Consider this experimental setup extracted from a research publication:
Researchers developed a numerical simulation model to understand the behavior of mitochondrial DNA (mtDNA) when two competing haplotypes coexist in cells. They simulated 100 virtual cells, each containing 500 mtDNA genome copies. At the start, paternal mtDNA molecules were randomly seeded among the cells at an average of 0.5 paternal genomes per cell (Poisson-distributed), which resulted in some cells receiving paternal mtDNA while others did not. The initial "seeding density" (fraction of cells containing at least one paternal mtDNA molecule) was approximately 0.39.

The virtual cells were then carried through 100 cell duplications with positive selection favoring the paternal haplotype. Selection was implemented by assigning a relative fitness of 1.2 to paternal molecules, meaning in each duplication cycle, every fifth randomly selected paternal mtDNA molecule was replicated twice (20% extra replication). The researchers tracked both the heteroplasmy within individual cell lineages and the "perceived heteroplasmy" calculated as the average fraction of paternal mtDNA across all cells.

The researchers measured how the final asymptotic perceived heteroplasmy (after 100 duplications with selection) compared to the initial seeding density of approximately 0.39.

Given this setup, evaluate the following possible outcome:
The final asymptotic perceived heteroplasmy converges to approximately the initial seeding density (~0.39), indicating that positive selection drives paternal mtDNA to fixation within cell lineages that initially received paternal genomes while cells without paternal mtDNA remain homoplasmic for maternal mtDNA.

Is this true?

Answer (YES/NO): YES